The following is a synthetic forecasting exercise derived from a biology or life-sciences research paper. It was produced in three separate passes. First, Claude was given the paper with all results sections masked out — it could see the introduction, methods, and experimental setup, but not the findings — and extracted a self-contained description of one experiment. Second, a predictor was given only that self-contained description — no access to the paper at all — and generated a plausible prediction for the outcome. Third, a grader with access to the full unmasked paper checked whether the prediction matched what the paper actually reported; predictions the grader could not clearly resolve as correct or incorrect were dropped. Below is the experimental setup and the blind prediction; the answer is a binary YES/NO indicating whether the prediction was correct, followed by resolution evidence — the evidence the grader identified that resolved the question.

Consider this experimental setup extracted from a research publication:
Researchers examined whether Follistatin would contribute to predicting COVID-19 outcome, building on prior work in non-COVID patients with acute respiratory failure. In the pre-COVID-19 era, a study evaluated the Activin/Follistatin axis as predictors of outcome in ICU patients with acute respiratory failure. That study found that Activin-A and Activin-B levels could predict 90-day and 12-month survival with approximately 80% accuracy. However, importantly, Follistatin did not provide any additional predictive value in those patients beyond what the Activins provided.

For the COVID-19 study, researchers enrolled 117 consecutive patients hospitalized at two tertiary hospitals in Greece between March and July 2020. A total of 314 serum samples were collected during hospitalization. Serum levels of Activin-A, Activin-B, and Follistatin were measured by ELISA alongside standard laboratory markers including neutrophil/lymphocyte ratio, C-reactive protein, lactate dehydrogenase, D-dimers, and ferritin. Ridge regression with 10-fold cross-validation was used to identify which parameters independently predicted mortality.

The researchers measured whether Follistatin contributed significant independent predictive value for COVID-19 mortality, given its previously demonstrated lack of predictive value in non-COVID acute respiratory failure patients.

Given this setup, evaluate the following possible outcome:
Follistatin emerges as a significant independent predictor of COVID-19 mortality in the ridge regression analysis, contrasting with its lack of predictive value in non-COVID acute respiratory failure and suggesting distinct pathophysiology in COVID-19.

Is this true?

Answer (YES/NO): YES